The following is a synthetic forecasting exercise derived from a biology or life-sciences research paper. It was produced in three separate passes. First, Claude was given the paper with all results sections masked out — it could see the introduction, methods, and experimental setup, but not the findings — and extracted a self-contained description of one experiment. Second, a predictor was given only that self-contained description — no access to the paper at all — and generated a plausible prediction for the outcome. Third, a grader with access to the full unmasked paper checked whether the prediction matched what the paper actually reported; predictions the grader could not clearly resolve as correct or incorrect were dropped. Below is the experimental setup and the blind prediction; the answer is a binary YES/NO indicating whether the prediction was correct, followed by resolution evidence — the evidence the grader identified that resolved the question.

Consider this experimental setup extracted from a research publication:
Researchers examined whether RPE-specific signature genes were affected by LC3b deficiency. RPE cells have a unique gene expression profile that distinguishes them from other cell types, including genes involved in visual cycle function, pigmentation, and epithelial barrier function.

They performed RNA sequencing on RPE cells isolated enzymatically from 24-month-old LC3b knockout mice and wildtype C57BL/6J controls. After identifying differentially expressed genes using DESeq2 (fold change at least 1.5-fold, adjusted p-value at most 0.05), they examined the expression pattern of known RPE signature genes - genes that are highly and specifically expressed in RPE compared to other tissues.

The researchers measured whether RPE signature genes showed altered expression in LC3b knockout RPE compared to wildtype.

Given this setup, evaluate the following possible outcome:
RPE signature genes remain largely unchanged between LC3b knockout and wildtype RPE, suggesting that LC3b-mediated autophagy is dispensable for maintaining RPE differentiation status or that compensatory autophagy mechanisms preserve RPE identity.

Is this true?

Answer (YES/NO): YES